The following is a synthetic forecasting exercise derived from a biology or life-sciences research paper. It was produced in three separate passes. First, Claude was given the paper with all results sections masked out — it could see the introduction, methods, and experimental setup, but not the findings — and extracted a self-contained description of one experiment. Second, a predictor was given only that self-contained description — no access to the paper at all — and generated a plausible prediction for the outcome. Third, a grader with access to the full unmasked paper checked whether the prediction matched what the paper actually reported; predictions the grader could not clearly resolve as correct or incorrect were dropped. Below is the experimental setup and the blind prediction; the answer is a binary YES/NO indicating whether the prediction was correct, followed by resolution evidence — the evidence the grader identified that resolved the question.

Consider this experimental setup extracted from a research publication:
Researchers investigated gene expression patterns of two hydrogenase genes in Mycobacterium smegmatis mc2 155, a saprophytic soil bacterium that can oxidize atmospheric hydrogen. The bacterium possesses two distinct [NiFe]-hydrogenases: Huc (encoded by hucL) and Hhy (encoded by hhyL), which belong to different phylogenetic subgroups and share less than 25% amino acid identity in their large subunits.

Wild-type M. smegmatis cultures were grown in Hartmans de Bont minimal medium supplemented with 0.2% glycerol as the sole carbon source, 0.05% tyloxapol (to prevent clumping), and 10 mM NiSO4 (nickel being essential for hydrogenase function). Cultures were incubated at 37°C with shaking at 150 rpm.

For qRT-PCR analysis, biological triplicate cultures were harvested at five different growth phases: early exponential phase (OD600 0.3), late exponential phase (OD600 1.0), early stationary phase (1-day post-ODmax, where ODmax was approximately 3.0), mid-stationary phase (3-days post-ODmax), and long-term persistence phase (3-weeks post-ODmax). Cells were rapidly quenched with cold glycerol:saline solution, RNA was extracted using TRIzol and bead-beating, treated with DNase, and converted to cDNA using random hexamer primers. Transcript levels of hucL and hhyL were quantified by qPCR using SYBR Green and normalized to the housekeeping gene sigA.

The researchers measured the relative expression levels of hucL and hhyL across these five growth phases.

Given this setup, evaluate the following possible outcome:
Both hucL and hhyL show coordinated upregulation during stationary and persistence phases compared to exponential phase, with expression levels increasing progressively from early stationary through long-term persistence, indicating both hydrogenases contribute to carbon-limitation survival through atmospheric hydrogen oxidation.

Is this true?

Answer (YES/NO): NO